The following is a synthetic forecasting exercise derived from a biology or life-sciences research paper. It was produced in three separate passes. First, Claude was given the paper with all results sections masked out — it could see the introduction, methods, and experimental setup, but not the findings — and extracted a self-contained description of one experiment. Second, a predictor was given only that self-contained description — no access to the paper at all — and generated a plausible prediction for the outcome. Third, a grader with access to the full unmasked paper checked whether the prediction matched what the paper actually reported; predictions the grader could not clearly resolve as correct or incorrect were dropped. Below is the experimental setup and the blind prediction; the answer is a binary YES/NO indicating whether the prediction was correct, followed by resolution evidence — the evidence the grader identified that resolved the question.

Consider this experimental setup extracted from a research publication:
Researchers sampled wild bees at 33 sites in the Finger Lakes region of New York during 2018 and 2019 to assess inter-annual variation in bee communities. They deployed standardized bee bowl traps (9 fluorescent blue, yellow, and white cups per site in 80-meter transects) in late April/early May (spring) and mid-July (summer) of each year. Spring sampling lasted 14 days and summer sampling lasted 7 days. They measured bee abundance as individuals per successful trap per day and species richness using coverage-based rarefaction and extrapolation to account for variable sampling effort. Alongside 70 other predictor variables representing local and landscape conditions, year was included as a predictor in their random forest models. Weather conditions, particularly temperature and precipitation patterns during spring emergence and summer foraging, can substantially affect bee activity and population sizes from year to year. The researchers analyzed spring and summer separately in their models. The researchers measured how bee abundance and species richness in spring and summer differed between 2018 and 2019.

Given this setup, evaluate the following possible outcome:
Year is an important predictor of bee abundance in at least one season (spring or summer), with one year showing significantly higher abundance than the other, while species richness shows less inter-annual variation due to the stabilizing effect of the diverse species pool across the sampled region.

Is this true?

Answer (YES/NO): NO